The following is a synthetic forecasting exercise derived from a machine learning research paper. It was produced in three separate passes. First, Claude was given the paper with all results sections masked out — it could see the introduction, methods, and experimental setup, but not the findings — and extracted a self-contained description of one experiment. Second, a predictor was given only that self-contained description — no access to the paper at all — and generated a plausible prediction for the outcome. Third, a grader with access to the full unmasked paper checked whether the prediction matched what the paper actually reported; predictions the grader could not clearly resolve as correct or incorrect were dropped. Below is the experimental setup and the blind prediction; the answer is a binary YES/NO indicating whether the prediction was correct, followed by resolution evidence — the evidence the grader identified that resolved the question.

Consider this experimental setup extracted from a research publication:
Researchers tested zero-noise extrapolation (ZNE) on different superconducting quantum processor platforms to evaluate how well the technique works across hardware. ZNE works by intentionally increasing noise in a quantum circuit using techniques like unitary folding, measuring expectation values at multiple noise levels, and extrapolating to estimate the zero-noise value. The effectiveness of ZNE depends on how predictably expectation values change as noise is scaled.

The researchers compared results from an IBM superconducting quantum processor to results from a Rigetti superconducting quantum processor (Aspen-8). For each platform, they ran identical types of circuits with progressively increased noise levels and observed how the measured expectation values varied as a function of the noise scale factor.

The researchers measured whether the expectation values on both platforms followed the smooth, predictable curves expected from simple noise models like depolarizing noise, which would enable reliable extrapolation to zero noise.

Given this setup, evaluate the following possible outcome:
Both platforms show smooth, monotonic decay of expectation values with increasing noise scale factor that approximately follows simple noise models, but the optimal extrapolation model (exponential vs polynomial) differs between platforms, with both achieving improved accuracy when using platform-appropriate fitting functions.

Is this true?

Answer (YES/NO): NO